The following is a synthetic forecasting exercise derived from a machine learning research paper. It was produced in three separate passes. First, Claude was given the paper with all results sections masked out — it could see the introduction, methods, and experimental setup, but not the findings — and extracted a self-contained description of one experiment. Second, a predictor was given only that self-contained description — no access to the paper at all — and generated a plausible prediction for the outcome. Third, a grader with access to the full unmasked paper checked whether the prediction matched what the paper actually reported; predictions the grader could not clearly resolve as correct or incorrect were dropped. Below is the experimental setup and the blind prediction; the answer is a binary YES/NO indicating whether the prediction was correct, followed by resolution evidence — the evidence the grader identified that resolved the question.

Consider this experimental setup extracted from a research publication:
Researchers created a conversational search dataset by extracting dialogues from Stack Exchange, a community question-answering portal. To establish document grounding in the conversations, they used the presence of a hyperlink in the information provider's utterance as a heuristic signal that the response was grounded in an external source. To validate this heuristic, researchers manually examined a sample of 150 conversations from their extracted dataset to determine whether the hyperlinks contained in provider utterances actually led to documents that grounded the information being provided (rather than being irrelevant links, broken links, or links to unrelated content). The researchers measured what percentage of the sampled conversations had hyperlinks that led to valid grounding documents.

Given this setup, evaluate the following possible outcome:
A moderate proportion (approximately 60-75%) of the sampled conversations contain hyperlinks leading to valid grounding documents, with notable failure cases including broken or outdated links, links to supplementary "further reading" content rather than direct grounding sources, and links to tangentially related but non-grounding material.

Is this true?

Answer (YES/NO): NO